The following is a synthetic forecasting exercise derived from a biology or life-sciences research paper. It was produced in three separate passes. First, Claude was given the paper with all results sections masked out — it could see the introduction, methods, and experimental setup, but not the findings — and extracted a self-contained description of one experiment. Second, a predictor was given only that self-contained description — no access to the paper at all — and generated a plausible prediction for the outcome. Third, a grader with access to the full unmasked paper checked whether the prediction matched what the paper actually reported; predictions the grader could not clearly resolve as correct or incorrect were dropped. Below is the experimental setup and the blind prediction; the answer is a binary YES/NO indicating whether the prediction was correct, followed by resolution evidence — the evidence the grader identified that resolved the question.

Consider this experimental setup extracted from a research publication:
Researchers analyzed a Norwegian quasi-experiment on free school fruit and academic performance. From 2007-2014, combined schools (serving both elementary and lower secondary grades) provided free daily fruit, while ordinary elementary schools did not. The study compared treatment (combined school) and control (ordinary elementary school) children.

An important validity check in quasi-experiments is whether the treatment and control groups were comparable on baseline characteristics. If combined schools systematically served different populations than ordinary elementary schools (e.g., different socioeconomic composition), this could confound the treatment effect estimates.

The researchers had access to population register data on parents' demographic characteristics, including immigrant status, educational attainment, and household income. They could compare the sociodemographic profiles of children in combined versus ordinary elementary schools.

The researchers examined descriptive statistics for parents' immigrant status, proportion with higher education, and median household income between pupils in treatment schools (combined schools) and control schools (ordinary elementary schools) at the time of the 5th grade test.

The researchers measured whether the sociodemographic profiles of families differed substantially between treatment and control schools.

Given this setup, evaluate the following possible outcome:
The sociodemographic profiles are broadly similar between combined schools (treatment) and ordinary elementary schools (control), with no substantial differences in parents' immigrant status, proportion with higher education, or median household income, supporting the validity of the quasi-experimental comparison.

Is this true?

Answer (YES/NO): NO